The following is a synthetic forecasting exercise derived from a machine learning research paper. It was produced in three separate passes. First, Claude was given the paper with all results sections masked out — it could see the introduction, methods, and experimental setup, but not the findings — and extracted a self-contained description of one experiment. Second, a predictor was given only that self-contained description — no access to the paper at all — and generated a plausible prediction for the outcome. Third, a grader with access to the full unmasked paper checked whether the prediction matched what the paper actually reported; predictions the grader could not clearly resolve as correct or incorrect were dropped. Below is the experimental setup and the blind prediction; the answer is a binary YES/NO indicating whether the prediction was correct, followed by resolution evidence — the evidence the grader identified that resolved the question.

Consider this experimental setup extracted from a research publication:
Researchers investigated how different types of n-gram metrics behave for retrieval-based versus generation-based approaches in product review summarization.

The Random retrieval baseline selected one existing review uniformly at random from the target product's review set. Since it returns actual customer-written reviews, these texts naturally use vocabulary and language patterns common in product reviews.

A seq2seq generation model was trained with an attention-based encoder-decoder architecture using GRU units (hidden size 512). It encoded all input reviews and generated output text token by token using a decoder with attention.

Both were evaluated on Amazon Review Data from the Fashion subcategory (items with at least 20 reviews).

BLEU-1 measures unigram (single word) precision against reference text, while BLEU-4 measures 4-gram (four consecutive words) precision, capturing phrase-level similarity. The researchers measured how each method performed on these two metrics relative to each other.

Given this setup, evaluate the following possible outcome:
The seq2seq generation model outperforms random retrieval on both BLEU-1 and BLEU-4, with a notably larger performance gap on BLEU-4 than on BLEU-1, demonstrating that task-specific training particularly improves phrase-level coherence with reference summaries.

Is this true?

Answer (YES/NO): NO